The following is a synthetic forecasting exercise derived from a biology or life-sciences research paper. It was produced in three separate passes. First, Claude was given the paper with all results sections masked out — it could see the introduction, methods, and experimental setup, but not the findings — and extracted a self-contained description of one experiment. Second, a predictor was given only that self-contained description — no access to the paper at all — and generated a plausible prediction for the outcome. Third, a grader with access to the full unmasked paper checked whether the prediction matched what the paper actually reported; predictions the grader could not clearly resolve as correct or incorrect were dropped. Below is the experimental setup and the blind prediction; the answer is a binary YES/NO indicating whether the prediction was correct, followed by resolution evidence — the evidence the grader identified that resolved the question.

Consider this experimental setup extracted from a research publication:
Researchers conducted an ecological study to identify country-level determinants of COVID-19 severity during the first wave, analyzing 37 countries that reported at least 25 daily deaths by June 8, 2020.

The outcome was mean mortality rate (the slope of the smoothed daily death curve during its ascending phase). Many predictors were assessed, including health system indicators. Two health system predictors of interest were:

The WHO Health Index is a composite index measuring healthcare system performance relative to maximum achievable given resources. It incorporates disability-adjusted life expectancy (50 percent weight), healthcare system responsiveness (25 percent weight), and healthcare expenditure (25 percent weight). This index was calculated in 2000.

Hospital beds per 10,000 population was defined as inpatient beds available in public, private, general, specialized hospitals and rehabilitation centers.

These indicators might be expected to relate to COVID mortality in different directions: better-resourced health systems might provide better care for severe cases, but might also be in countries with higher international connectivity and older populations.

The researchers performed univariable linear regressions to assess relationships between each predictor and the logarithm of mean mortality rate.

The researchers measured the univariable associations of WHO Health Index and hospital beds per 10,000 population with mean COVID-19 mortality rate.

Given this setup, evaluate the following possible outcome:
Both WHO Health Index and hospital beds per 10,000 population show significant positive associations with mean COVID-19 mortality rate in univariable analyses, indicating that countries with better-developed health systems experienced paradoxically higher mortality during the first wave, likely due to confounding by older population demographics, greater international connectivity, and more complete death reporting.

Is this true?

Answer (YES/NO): NO